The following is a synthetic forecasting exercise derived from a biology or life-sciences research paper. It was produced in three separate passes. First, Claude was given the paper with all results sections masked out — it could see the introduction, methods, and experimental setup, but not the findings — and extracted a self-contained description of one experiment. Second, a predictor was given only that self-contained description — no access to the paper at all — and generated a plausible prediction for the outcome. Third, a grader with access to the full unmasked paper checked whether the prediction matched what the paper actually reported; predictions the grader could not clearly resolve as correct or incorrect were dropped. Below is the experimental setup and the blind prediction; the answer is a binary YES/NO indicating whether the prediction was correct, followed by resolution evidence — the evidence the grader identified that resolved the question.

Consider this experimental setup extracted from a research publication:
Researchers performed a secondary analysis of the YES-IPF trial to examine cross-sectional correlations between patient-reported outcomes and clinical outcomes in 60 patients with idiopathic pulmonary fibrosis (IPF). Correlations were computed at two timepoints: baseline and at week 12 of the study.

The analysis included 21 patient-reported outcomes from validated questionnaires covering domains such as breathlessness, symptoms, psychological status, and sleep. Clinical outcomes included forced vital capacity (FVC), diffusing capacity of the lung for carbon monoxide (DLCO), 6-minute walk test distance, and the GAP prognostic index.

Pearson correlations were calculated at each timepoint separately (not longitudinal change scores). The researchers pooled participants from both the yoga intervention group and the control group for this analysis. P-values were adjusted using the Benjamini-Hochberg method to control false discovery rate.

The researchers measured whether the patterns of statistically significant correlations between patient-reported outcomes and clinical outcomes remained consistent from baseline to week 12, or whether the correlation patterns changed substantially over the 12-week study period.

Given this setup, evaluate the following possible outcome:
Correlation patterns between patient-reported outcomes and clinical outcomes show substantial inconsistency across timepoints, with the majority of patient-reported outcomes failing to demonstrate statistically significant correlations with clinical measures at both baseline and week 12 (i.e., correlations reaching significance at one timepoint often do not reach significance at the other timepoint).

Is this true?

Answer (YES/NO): NO